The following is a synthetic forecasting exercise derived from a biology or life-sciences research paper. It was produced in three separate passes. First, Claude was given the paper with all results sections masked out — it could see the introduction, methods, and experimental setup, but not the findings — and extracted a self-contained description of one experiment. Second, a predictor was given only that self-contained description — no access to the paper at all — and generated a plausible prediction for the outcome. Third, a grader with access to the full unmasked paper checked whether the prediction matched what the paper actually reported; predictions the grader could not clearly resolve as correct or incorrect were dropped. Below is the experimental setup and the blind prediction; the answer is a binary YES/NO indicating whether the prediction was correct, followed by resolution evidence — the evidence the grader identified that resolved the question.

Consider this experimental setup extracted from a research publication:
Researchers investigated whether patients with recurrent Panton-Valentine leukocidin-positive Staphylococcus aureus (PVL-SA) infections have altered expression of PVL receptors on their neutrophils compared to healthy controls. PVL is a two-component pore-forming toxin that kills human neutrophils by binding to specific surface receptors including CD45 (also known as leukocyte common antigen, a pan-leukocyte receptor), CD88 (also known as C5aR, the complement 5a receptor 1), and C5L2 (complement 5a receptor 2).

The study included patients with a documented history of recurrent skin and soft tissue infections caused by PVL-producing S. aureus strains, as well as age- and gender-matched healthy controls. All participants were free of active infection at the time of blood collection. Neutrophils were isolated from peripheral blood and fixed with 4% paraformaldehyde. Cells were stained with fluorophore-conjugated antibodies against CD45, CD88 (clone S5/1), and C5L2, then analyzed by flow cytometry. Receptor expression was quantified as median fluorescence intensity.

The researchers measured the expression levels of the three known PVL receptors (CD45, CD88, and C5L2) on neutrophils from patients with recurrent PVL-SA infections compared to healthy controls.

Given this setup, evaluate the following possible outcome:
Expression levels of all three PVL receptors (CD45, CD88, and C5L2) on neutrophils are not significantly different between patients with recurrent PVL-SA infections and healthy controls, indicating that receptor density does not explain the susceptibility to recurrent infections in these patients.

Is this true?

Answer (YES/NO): NO